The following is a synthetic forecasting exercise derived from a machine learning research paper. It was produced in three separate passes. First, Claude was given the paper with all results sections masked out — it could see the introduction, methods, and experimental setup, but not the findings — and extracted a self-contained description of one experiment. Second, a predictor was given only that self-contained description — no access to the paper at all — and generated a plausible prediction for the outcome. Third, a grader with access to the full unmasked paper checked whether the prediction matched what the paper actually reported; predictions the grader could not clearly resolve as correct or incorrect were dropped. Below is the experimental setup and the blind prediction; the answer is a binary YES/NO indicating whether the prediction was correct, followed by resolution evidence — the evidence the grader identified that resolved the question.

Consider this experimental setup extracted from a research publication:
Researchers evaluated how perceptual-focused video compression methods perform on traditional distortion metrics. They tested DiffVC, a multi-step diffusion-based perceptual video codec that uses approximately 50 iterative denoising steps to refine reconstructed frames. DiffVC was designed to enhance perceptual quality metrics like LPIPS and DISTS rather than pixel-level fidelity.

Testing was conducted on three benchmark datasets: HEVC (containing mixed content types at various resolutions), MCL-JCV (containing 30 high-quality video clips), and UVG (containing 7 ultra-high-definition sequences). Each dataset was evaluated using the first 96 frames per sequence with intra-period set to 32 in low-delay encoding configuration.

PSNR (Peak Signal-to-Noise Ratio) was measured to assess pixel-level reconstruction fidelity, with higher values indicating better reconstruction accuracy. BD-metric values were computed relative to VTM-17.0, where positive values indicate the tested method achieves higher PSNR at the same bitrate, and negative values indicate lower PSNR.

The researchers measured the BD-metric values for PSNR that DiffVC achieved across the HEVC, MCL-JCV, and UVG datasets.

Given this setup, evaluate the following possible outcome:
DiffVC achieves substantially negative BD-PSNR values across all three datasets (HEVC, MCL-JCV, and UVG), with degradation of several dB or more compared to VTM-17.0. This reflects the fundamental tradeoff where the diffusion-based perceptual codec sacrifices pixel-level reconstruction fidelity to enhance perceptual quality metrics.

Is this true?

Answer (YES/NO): YES